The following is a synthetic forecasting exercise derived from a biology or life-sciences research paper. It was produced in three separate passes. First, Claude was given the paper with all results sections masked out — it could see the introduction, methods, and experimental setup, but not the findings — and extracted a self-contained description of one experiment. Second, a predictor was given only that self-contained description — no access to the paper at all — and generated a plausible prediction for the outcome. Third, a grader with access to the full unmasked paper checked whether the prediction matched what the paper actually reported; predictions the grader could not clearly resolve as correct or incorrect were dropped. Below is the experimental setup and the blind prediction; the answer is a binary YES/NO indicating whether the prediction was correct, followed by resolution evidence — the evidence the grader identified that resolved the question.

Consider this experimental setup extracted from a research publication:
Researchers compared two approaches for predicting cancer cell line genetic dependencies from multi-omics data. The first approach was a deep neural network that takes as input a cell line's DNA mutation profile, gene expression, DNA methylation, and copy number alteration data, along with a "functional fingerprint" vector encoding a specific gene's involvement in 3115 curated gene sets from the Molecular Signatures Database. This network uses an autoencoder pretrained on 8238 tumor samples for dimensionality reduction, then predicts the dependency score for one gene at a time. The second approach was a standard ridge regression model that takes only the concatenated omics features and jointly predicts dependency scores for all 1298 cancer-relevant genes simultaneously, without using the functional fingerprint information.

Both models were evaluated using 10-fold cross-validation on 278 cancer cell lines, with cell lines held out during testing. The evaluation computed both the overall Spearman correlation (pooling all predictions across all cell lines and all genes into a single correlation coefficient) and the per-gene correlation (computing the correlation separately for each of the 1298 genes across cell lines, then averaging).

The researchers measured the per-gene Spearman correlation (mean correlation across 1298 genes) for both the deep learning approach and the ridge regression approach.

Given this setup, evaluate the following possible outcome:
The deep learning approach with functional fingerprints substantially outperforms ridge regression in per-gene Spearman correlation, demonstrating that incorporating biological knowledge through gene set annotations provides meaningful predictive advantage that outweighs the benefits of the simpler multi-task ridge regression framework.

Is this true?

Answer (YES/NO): NO